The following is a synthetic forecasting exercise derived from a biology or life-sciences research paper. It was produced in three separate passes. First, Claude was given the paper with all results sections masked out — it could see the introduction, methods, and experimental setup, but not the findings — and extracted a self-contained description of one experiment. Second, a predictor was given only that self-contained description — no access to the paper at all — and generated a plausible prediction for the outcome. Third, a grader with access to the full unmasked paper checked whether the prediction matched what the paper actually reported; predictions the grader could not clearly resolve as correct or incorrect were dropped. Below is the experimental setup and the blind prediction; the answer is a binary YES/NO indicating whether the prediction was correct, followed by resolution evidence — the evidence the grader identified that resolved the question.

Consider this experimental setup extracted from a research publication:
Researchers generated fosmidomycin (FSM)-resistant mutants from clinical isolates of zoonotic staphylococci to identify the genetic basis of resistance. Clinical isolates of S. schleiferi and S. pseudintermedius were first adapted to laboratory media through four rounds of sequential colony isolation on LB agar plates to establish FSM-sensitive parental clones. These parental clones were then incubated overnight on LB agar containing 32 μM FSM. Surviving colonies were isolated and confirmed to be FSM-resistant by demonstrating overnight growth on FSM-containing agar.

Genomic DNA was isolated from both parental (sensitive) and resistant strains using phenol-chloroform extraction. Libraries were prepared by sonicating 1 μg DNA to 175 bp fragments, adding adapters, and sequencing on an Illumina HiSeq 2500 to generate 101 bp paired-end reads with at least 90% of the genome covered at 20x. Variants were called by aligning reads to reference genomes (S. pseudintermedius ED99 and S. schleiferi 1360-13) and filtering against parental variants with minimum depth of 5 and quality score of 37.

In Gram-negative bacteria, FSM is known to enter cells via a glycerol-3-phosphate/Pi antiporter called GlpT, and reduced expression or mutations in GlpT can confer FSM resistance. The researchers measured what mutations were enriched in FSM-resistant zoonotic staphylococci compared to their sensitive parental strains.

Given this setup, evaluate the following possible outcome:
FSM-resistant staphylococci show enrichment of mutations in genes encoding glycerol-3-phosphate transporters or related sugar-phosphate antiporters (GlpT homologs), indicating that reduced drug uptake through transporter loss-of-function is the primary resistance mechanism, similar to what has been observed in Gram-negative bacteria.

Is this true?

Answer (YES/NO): YES